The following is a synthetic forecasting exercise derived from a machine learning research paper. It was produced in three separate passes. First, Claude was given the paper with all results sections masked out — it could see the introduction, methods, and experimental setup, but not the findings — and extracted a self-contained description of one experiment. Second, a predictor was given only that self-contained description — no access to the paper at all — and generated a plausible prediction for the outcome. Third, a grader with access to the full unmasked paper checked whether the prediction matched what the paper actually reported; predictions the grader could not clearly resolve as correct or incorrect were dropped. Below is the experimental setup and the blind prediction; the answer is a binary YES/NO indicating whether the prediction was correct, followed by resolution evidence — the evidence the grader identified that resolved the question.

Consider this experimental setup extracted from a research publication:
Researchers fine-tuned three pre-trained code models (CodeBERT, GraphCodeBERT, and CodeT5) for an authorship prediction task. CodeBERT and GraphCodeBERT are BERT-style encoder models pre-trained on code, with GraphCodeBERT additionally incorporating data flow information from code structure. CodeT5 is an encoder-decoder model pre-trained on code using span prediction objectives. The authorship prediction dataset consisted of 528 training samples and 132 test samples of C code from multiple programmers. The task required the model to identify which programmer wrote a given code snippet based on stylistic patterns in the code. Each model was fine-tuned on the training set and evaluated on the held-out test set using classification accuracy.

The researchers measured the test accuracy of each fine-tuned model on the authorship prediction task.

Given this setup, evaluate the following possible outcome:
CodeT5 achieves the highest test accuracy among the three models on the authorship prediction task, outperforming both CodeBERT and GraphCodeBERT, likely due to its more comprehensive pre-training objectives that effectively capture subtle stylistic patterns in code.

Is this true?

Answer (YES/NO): YES